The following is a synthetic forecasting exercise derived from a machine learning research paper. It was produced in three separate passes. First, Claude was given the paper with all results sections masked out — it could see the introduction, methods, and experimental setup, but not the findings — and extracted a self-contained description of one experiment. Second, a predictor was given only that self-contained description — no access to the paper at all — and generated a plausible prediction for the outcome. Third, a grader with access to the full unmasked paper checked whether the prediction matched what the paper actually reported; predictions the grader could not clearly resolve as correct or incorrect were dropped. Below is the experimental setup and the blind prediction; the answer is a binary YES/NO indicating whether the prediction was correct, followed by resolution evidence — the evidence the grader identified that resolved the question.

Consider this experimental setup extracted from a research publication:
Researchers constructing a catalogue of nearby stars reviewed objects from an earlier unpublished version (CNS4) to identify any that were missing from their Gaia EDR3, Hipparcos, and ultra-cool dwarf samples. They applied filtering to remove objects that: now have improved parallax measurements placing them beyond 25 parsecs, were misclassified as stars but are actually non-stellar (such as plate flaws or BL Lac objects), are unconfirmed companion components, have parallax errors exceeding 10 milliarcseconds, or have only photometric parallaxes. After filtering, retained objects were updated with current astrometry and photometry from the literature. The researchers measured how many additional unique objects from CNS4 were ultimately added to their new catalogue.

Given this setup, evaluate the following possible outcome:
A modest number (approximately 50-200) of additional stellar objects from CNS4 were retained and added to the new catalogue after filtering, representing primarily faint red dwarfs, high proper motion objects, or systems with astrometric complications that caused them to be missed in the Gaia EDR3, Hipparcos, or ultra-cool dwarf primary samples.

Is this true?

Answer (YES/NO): NO